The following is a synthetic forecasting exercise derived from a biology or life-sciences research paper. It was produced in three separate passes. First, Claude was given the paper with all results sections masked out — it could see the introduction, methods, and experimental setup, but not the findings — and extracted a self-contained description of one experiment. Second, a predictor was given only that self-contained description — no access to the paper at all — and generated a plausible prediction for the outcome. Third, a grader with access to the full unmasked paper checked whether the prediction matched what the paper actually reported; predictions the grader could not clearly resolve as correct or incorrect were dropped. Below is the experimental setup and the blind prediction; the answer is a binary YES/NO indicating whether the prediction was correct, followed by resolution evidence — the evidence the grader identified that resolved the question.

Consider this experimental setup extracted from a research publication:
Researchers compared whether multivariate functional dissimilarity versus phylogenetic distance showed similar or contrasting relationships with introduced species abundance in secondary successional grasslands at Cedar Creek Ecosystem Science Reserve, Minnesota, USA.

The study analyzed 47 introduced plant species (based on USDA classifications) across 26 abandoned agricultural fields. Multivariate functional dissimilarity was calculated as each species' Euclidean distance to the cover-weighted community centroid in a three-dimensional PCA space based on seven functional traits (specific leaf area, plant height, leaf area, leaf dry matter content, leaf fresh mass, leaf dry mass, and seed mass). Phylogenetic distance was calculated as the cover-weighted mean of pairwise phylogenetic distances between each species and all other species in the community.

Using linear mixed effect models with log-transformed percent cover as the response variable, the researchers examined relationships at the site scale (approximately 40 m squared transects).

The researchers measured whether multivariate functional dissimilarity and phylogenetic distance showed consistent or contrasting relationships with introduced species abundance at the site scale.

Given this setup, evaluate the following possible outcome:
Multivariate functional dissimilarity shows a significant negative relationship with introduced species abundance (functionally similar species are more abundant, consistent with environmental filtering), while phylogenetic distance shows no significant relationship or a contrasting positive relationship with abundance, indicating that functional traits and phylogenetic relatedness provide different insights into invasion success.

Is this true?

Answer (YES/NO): NO